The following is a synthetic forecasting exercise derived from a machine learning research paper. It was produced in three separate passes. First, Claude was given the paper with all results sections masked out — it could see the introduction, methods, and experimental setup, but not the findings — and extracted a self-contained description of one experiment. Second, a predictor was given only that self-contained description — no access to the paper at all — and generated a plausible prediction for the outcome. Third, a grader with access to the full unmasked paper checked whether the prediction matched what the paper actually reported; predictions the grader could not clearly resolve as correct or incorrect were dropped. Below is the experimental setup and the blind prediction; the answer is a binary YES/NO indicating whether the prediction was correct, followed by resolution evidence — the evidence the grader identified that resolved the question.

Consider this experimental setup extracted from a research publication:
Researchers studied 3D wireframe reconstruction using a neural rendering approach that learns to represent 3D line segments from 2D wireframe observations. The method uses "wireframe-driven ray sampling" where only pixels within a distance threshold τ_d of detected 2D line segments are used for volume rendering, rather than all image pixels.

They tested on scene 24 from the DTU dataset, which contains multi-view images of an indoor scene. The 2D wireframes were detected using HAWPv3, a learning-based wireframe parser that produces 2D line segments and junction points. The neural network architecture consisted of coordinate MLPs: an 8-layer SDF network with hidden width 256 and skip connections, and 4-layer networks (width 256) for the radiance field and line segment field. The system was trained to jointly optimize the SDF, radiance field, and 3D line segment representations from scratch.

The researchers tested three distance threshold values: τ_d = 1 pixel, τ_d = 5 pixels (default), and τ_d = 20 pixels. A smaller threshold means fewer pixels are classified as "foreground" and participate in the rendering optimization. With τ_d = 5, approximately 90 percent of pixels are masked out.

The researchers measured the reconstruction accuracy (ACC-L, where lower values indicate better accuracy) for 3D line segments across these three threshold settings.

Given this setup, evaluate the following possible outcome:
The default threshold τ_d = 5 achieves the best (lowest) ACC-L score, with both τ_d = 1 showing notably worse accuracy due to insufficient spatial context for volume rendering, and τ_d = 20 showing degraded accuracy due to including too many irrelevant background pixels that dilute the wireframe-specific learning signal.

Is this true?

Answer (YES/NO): NO